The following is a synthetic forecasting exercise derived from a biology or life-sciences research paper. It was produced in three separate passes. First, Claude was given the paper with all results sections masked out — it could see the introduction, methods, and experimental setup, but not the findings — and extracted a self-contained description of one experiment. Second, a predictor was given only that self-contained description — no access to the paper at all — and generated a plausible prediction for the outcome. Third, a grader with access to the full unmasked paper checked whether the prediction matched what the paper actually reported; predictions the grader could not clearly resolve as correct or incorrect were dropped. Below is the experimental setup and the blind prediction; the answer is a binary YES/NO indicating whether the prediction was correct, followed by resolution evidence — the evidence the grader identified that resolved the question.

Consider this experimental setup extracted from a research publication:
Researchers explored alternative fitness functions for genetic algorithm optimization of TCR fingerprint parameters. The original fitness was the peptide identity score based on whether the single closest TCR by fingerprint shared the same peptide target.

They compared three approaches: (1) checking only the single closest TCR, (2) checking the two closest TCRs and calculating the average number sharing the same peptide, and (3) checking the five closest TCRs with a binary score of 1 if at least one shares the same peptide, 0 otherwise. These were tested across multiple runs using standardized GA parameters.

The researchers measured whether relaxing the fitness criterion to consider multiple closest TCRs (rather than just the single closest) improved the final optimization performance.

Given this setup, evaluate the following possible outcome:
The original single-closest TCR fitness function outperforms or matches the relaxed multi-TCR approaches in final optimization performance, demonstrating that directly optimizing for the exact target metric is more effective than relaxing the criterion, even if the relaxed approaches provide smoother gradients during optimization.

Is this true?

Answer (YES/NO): YES